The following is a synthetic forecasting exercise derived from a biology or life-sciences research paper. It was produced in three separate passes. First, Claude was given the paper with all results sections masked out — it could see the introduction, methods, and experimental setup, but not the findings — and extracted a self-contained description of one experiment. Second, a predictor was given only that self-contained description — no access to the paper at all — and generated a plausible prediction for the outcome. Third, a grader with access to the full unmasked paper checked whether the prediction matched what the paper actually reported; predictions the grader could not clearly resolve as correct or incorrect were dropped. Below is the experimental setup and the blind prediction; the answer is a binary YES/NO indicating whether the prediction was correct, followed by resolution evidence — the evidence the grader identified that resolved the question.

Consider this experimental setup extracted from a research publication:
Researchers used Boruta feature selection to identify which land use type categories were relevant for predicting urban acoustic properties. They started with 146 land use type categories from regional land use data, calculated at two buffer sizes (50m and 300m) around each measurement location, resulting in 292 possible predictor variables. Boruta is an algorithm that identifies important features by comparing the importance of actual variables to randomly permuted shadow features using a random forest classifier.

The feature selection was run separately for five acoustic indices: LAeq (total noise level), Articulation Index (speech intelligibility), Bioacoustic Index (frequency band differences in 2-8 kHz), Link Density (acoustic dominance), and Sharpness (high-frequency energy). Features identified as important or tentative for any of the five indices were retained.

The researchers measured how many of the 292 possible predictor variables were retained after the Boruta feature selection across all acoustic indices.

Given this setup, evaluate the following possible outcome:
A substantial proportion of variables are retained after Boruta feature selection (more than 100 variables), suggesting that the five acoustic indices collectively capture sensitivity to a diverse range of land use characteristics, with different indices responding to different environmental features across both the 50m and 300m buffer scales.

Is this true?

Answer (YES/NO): NO